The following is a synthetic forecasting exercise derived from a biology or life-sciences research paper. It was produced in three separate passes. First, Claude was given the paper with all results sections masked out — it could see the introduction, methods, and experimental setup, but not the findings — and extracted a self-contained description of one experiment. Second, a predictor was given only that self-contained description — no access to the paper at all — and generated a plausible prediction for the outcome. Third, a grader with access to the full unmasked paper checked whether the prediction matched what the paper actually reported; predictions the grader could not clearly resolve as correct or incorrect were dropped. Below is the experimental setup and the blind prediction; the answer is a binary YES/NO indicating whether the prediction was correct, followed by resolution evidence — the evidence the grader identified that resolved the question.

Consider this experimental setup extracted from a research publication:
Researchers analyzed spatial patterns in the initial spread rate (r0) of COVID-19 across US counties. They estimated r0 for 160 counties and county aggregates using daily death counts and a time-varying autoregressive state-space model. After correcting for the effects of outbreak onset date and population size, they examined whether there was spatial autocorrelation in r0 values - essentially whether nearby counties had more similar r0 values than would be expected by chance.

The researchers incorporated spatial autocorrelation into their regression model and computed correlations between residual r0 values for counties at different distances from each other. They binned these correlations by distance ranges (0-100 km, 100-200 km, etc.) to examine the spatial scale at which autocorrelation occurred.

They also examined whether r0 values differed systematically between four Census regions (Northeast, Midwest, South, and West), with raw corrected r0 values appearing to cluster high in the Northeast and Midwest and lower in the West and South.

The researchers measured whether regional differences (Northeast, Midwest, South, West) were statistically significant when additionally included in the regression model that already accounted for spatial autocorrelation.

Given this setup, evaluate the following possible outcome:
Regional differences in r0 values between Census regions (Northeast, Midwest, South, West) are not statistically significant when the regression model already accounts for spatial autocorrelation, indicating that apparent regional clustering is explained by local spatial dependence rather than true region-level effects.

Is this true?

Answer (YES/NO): YES